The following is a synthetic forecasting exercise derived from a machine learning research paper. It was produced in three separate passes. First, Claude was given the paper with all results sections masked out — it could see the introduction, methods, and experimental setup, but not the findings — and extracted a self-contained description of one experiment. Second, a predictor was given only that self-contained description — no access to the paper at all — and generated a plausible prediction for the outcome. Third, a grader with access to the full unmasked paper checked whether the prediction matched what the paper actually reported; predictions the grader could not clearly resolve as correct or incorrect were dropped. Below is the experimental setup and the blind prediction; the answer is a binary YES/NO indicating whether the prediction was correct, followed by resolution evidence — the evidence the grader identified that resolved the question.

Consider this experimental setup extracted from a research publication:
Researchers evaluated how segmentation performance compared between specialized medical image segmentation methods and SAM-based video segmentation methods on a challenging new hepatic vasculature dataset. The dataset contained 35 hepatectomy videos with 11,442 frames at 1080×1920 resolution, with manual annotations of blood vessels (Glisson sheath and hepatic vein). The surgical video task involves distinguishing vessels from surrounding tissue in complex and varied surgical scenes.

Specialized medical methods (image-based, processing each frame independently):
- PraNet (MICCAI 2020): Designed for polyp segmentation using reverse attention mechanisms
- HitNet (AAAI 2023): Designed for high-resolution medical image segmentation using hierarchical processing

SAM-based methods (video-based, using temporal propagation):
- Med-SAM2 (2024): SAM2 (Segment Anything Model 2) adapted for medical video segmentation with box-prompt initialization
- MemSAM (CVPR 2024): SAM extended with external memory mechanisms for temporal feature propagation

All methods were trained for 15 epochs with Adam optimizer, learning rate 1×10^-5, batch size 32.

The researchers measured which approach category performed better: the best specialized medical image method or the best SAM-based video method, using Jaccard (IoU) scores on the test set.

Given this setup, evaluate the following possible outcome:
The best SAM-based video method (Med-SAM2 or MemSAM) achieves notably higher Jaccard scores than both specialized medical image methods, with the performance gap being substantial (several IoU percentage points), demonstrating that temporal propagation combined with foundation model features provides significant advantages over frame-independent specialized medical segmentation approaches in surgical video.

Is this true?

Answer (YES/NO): NO